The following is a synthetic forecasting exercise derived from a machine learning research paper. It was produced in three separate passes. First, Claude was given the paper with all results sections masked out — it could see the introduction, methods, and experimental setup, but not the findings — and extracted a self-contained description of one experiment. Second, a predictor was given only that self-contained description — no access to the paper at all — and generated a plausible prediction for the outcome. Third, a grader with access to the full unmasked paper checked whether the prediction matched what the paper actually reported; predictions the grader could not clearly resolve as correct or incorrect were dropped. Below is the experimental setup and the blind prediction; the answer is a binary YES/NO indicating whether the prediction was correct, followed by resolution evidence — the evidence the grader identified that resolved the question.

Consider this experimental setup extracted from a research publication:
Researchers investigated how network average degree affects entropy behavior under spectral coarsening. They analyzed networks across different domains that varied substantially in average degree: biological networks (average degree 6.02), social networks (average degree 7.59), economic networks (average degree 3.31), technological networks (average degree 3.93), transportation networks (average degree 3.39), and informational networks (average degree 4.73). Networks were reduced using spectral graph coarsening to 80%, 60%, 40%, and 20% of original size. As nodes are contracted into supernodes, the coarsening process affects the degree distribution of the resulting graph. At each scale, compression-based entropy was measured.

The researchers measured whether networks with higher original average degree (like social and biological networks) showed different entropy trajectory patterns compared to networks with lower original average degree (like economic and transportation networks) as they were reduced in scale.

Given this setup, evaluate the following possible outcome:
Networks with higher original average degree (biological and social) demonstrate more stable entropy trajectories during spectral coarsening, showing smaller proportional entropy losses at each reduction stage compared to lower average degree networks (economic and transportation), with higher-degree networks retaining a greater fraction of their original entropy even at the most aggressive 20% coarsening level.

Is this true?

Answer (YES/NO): NO